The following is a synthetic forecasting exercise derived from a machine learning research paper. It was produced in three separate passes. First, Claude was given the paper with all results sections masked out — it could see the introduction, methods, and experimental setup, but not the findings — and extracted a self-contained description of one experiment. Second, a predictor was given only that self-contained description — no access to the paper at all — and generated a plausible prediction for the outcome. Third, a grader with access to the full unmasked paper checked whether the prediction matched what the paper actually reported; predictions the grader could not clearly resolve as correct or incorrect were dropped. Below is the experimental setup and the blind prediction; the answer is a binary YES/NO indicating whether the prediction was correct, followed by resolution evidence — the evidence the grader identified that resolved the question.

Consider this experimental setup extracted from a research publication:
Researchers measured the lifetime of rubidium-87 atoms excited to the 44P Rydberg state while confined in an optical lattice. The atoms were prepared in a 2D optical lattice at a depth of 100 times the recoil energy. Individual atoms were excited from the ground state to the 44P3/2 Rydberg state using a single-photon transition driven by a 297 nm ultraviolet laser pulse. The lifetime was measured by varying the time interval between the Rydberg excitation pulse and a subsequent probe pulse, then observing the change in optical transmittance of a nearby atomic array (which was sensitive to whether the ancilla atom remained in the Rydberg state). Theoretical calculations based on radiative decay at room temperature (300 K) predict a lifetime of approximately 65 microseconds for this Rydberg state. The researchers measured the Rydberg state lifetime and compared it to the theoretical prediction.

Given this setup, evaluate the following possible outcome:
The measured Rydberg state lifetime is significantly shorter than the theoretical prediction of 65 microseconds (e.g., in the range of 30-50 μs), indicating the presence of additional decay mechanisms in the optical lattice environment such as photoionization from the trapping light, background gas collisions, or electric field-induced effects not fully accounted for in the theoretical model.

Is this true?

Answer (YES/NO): NO